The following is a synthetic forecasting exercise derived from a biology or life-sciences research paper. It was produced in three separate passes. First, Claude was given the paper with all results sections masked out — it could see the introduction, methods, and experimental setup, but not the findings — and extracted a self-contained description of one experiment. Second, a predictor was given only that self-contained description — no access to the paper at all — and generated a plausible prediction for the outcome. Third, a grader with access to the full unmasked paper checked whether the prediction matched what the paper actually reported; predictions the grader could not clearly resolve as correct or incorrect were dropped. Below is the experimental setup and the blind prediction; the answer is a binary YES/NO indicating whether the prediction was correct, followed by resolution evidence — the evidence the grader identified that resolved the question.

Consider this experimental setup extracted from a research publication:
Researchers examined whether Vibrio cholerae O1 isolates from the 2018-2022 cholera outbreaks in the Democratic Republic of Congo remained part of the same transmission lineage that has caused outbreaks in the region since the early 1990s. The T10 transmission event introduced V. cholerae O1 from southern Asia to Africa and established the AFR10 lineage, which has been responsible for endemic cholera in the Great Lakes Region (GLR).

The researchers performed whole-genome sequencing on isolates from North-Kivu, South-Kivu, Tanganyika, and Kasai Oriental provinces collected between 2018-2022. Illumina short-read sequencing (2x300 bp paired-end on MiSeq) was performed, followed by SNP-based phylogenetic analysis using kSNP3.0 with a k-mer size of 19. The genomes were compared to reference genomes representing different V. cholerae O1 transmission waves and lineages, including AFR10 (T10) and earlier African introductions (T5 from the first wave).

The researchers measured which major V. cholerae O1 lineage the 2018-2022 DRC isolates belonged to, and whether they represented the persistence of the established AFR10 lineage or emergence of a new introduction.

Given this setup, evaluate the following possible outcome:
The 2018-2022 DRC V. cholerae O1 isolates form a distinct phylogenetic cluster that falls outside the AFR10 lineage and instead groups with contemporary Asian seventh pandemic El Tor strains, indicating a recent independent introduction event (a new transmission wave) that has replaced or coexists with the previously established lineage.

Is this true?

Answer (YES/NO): NO